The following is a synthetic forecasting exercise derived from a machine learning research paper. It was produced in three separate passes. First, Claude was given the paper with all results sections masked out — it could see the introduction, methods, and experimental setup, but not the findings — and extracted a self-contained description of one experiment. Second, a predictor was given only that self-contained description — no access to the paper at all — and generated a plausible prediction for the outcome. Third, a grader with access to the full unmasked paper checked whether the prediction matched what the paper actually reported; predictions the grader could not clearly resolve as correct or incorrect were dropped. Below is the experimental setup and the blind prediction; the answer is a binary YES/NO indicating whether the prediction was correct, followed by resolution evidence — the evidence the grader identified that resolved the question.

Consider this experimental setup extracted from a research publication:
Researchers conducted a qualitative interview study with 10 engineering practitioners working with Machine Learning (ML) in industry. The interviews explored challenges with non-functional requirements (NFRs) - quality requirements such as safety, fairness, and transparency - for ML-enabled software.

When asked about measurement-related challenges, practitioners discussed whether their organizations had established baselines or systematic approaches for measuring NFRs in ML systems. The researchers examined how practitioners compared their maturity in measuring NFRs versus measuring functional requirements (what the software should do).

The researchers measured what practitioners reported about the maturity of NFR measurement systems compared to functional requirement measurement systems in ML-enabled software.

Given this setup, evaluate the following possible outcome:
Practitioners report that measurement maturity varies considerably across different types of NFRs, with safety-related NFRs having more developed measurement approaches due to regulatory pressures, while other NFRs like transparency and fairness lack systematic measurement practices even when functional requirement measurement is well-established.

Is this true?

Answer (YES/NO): NO